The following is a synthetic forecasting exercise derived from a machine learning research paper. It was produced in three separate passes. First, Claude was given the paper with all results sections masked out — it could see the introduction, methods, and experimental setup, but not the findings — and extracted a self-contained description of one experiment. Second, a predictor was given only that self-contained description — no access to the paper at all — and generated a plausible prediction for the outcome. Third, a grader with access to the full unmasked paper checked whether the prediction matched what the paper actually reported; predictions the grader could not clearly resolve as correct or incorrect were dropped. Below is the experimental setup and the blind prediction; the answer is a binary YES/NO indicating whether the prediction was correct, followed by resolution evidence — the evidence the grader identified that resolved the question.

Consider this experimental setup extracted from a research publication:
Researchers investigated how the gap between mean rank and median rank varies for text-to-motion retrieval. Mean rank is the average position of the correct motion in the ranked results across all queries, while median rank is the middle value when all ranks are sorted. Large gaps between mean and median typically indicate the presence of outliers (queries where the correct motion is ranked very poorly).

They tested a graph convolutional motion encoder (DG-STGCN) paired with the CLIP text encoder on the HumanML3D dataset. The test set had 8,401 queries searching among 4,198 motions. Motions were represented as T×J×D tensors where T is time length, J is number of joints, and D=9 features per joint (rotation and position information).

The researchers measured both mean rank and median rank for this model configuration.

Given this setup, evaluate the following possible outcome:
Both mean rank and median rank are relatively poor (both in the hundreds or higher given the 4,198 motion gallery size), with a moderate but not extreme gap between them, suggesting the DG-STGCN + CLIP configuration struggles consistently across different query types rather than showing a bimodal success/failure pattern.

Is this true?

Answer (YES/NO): NO